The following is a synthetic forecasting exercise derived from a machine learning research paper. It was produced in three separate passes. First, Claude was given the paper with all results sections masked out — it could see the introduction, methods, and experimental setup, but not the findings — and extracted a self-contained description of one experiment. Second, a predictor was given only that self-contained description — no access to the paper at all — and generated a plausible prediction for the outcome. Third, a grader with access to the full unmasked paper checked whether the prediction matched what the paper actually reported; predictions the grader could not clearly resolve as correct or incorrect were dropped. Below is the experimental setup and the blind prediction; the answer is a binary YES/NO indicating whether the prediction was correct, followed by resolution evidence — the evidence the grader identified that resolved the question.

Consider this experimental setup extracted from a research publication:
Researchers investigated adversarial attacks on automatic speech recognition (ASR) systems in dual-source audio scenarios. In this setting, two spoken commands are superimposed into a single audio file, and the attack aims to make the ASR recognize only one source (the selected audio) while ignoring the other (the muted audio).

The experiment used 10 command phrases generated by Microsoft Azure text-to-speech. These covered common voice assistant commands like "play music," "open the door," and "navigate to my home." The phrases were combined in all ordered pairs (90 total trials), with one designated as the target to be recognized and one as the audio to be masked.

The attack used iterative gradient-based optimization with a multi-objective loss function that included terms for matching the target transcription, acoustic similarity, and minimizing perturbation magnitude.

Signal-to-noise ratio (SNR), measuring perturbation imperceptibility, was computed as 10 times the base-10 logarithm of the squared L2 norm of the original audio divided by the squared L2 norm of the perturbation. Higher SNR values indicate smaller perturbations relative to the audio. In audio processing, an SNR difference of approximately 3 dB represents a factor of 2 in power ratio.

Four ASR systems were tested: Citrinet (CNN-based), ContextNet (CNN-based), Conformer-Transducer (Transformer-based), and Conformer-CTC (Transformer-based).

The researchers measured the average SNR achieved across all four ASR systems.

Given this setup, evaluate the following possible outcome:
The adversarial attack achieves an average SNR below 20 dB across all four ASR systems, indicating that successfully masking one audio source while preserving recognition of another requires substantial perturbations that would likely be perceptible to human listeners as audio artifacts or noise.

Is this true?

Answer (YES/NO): NO